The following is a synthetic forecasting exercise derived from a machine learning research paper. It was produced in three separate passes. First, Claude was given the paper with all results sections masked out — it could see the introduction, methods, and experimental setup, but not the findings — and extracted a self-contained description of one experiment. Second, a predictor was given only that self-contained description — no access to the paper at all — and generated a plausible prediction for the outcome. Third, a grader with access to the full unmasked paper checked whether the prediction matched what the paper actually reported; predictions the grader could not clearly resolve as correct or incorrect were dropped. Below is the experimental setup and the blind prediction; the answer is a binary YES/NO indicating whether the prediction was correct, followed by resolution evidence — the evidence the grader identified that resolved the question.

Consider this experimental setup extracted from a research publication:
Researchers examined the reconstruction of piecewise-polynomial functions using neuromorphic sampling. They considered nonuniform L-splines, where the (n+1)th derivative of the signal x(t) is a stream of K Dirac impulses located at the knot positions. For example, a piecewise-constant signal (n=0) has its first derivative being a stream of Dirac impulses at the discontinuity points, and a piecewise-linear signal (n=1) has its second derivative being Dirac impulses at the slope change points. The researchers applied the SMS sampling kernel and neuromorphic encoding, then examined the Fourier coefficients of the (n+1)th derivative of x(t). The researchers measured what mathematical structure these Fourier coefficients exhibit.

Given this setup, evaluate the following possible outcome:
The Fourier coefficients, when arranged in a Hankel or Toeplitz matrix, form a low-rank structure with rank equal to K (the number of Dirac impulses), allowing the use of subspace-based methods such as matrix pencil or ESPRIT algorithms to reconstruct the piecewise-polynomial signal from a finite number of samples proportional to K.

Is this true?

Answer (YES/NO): NO